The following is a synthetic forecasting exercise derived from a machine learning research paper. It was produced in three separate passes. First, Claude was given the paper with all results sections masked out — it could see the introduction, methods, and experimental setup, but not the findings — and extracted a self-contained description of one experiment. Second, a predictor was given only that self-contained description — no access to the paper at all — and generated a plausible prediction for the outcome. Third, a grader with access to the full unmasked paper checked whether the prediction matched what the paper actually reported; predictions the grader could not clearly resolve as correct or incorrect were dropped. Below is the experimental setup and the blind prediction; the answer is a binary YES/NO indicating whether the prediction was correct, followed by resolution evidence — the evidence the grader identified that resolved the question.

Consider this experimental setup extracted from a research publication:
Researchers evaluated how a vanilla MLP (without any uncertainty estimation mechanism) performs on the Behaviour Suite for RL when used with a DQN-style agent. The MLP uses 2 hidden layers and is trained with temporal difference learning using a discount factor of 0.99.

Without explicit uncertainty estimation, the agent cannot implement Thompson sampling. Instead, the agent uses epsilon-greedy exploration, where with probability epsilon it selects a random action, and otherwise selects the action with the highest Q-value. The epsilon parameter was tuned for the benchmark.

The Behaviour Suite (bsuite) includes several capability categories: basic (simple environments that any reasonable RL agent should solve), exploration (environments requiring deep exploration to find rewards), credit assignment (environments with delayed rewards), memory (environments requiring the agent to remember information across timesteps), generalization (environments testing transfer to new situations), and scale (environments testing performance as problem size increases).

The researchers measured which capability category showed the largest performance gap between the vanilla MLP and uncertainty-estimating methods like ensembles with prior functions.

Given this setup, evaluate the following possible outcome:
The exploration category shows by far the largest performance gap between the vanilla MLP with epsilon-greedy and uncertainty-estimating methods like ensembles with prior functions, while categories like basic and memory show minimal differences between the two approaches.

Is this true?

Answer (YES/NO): YES